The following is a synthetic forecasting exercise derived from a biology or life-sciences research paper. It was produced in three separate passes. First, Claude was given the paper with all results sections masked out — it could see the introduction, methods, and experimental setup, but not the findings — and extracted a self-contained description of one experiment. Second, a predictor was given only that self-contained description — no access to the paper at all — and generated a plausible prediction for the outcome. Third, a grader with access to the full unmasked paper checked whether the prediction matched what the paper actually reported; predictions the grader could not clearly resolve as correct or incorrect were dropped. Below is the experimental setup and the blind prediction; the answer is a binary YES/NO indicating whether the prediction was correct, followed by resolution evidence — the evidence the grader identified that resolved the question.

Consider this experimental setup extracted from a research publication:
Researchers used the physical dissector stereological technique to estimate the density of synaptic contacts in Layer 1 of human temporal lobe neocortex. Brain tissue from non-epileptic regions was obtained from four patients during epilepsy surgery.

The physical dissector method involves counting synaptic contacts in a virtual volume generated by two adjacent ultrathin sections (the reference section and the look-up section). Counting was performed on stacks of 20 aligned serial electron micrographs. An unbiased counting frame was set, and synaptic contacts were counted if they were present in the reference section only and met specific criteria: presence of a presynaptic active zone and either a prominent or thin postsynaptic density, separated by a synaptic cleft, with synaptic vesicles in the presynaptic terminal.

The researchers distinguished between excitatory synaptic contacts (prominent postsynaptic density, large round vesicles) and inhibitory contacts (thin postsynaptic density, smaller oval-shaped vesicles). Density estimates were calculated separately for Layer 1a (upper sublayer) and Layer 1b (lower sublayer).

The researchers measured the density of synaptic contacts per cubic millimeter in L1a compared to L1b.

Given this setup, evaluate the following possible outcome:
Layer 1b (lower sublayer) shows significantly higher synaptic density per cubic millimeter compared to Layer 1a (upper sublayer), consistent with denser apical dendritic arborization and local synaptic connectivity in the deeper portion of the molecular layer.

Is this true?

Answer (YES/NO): NO